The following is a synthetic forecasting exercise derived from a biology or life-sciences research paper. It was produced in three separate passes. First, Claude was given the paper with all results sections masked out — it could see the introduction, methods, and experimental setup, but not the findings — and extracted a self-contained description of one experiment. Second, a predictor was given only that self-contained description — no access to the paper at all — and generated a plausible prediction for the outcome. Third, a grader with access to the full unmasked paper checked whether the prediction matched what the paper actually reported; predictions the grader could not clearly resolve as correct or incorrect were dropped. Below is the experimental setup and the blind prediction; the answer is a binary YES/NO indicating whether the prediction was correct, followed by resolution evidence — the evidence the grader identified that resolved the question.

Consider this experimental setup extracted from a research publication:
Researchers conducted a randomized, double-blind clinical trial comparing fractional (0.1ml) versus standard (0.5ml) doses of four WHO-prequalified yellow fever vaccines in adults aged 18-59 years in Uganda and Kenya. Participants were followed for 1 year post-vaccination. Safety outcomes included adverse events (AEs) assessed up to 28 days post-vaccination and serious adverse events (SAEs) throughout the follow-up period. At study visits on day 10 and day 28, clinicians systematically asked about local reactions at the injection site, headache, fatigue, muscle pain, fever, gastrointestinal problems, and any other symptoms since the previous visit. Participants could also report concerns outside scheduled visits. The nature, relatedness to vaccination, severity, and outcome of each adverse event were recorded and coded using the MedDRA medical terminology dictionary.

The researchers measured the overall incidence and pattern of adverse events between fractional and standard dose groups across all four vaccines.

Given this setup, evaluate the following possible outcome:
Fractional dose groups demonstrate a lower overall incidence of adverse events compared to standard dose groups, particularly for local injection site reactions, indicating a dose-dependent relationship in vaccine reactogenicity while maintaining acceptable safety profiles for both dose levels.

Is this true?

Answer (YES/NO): NO